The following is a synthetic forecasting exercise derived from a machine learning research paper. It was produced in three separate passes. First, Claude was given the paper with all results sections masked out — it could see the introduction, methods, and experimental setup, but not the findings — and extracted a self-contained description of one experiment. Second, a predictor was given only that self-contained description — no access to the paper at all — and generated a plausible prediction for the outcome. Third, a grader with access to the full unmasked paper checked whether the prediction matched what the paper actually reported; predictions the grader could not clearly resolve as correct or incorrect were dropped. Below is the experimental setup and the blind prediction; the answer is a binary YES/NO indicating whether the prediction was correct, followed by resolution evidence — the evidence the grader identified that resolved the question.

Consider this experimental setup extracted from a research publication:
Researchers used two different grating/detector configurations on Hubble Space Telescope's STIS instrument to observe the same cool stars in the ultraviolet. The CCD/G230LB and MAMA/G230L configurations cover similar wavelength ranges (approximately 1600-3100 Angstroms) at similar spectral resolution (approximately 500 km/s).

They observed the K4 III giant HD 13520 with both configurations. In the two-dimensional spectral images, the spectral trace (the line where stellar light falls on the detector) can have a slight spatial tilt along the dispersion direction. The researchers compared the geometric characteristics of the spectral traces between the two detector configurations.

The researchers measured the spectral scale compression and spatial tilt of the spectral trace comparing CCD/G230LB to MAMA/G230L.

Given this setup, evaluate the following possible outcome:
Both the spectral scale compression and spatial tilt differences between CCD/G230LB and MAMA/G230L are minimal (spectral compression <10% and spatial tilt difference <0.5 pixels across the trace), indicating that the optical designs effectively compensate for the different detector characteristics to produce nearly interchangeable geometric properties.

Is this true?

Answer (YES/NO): NO